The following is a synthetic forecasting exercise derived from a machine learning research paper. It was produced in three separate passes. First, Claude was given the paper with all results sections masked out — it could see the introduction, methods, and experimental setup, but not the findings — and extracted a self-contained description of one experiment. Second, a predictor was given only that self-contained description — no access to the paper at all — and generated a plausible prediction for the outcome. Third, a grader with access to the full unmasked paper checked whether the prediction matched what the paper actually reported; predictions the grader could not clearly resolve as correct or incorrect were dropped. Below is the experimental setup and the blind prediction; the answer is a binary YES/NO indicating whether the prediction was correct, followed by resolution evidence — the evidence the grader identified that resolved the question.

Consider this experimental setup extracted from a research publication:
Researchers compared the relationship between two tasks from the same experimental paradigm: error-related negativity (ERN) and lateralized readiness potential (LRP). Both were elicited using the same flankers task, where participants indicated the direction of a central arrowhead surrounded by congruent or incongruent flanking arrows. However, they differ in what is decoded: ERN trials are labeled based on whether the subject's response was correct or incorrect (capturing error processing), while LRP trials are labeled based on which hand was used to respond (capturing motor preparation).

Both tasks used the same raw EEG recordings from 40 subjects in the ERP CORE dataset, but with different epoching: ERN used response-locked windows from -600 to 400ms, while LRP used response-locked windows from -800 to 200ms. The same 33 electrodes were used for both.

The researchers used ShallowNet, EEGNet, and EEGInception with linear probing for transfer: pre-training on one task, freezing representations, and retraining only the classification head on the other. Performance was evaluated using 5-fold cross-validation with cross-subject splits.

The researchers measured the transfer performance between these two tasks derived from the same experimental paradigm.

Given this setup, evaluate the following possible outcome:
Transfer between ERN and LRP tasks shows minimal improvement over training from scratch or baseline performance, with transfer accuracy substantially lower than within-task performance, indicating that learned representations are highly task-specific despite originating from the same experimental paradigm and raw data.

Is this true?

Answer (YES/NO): NO